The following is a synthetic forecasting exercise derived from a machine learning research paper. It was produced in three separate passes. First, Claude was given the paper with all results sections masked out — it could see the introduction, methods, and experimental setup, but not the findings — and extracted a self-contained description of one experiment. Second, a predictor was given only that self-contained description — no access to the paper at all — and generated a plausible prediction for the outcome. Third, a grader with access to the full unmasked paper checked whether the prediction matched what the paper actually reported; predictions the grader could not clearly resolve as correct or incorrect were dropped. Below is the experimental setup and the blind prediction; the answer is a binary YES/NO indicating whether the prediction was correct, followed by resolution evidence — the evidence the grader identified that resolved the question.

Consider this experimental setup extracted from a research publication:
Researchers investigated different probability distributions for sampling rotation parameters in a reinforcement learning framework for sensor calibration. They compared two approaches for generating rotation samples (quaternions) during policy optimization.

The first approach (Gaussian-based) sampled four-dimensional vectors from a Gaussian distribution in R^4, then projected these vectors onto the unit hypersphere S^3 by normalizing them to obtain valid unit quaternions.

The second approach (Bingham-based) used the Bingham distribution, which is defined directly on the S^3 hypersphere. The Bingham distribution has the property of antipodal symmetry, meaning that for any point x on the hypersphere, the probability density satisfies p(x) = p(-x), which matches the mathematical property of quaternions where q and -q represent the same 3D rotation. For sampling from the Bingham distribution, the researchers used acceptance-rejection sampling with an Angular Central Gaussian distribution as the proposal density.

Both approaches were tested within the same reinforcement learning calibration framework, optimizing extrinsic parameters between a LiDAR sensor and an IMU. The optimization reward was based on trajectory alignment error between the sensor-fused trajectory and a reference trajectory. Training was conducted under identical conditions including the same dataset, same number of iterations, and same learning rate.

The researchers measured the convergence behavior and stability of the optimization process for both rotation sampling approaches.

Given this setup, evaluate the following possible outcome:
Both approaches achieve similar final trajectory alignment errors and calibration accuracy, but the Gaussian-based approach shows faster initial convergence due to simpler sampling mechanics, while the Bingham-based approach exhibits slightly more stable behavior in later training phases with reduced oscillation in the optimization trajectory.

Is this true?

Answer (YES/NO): NO